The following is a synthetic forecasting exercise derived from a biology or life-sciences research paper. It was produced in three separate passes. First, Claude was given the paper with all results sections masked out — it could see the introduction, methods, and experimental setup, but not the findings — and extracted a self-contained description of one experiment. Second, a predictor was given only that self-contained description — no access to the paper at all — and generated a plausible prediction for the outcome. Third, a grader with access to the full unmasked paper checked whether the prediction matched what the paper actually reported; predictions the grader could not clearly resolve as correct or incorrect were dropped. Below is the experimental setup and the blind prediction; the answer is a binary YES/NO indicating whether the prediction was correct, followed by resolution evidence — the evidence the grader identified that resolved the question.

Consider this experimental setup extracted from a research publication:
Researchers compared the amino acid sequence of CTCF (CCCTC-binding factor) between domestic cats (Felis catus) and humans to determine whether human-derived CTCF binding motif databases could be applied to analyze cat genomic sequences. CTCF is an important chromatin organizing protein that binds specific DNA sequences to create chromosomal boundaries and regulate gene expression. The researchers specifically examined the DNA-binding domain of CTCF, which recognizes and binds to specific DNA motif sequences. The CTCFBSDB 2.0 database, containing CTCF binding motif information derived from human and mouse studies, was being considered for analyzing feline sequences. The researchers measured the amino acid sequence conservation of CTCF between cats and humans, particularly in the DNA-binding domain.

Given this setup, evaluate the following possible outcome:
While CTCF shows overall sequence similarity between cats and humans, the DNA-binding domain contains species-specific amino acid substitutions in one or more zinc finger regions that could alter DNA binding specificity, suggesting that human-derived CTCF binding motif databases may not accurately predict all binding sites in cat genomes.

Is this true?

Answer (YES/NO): NO